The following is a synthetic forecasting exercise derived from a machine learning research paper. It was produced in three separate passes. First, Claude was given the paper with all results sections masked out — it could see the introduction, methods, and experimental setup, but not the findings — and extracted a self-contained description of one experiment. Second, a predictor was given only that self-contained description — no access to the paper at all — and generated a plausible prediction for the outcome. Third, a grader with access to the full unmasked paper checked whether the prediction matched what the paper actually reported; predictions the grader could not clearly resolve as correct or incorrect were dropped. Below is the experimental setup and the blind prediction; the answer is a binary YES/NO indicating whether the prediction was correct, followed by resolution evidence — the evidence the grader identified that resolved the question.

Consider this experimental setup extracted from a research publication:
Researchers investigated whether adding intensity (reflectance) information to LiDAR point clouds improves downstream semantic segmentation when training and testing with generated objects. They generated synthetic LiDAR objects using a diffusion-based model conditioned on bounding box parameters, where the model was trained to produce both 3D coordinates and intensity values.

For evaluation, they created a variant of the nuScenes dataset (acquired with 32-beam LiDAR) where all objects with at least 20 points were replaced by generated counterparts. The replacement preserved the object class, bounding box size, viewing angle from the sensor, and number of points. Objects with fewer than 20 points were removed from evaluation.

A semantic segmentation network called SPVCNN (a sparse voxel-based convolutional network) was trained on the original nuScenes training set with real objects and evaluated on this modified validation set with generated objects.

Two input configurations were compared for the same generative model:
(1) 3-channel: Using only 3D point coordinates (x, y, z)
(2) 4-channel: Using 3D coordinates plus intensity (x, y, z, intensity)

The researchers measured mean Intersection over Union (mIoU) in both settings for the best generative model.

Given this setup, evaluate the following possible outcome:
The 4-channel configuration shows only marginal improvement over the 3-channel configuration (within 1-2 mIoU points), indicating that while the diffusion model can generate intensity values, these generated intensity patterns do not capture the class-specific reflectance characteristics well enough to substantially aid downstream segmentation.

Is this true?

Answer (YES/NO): NO